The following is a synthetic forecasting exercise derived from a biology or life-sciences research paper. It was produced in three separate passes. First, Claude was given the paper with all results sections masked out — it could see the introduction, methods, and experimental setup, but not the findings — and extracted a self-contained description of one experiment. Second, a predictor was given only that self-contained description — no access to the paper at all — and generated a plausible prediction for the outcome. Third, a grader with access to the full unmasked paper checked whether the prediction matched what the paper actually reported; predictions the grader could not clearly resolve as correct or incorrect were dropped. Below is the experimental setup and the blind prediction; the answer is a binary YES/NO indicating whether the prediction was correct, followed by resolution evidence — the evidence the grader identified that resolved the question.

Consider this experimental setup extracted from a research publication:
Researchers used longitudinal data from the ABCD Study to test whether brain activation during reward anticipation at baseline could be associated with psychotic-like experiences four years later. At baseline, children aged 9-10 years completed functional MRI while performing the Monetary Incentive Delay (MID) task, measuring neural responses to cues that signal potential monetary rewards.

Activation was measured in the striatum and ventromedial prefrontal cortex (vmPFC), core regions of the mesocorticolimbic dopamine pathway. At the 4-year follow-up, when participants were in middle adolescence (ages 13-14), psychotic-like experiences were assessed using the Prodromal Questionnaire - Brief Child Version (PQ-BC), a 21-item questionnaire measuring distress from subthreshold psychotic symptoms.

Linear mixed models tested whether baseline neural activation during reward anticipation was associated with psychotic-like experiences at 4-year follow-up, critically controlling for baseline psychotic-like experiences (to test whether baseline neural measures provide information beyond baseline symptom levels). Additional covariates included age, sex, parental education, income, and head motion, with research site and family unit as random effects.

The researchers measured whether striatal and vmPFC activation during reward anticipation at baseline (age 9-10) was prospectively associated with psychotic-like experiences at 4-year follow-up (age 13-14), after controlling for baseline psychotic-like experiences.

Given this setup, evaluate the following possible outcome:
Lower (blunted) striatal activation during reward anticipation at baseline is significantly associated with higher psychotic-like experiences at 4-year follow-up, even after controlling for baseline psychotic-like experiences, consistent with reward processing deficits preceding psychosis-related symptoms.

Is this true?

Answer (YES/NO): YES